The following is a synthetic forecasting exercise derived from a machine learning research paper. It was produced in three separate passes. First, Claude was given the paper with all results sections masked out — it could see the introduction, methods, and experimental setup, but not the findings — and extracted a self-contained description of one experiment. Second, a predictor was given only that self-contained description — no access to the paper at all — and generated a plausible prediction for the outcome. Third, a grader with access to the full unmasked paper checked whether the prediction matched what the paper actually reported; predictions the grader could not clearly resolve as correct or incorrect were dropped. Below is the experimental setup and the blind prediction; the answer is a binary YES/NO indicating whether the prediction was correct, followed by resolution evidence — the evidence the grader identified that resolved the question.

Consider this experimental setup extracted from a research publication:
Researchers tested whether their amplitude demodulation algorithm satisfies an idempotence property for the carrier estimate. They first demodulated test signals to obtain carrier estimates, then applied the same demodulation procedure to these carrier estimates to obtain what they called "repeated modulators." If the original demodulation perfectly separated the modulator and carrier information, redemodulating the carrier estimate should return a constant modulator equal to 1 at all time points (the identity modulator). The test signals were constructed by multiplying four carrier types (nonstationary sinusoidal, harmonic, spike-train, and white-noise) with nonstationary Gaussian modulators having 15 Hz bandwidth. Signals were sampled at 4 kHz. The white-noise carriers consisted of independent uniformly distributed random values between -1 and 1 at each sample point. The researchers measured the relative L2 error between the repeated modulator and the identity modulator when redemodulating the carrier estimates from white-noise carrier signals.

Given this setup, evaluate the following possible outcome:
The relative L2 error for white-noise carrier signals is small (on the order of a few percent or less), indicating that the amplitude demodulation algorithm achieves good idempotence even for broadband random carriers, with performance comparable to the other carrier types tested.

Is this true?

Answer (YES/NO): YES